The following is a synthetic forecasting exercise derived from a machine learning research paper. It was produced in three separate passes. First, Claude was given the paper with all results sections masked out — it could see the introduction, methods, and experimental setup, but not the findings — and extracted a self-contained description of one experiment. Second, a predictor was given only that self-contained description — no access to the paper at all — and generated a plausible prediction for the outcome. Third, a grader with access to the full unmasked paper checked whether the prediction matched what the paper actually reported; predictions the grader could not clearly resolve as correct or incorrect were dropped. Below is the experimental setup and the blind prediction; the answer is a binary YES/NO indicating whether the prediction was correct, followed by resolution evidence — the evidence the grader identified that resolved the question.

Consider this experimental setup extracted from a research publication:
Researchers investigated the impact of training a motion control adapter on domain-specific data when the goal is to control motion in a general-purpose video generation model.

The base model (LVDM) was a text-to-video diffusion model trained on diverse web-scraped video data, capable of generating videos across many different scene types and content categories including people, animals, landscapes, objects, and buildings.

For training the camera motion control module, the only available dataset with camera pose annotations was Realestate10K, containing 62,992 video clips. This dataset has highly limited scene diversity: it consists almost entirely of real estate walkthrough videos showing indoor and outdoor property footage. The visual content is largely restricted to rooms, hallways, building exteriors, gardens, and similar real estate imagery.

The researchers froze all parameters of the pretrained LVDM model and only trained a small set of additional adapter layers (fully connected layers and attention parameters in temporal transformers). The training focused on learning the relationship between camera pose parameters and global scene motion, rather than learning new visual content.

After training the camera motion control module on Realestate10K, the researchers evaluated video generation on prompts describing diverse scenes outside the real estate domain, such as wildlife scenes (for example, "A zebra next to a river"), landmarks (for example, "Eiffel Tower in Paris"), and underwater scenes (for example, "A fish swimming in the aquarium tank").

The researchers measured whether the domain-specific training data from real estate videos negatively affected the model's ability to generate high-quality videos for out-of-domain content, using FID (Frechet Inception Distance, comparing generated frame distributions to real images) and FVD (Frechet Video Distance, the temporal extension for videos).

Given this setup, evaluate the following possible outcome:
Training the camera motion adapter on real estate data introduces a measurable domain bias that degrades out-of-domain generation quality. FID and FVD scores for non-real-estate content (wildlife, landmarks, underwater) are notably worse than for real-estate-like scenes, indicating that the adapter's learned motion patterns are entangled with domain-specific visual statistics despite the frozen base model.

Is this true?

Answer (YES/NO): NO